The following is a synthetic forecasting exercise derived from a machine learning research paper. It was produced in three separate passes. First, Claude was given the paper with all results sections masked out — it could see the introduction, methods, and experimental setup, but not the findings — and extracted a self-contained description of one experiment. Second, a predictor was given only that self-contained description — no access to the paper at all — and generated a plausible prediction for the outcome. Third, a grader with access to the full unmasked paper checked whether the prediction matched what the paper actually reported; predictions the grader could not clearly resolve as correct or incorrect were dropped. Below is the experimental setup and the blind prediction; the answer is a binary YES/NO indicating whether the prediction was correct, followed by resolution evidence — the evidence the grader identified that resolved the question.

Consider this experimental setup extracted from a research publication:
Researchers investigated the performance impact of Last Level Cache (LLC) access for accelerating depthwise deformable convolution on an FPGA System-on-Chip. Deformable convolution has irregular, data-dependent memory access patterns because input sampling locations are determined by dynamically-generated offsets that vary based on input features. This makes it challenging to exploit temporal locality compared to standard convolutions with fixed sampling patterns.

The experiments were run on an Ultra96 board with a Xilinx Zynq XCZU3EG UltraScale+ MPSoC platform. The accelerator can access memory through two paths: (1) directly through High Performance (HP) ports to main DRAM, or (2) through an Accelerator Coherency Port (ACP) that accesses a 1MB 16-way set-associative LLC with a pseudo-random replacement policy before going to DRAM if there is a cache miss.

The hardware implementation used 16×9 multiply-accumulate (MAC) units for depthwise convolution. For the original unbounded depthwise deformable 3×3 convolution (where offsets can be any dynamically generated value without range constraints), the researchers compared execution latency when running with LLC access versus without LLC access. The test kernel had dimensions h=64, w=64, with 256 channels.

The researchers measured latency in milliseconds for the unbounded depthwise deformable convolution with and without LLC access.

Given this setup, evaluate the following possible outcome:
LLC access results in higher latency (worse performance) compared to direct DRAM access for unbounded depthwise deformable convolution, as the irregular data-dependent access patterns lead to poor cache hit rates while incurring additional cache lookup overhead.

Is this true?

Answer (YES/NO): NO